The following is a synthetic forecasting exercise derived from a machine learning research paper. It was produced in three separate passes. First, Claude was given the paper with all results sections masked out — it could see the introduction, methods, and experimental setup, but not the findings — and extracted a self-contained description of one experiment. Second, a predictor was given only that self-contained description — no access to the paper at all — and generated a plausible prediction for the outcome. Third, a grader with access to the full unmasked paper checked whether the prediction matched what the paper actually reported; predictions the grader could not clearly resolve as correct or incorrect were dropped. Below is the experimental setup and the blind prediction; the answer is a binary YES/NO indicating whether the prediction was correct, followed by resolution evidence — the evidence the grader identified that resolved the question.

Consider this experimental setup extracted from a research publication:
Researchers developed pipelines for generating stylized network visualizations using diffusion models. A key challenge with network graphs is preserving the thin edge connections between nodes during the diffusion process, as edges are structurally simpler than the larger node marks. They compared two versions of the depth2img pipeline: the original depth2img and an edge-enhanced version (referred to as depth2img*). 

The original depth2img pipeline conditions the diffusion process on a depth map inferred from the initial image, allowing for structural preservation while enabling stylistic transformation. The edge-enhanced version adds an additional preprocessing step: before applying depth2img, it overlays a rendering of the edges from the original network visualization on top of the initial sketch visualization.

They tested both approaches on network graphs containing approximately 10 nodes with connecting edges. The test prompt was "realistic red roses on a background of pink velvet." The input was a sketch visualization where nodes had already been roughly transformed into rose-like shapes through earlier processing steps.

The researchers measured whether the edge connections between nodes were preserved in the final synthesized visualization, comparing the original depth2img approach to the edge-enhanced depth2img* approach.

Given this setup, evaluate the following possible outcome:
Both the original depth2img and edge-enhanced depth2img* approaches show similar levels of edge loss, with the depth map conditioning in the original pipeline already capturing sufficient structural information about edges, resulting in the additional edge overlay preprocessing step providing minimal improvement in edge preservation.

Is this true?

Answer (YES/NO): NO